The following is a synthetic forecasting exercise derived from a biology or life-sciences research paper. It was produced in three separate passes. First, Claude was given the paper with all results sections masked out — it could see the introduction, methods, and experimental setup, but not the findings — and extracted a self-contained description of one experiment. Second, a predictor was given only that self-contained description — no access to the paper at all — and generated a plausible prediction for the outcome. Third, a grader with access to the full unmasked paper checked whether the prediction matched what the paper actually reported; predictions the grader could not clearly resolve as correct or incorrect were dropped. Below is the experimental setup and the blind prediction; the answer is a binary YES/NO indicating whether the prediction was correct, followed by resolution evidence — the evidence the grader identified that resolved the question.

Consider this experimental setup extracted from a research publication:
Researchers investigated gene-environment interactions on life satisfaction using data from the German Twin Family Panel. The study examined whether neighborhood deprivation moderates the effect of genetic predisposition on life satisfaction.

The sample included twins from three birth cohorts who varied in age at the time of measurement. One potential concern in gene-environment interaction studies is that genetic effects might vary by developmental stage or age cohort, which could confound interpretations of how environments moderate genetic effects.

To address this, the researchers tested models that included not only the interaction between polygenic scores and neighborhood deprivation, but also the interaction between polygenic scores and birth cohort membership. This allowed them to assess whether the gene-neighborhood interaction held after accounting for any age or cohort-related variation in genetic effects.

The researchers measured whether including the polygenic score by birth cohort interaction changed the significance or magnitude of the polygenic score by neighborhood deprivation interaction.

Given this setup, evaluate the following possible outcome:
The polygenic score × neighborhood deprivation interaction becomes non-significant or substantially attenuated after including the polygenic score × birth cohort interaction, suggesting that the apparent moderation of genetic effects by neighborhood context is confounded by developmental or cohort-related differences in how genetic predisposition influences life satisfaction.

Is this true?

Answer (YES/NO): NO